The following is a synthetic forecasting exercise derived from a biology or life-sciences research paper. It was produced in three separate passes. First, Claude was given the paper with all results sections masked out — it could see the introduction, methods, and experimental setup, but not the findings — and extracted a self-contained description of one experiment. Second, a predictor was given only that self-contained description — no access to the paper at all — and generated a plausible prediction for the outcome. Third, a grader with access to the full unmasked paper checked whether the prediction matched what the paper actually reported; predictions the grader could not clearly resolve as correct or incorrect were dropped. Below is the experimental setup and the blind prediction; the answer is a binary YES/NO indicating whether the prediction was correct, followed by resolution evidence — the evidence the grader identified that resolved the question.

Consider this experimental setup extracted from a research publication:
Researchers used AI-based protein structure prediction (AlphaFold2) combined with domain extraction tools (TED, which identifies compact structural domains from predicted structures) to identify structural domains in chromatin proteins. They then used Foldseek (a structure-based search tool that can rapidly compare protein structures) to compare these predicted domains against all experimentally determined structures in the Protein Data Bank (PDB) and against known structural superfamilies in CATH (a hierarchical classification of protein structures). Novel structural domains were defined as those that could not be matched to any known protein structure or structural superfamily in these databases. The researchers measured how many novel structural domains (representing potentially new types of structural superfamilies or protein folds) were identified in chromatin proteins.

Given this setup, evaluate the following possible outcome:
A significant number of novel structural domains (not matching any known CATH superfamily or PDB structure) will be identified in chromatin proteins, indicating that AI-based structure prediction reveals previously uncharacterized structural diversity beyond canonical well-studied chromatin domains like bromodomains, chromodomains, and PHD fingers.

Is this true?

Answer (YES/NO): YES